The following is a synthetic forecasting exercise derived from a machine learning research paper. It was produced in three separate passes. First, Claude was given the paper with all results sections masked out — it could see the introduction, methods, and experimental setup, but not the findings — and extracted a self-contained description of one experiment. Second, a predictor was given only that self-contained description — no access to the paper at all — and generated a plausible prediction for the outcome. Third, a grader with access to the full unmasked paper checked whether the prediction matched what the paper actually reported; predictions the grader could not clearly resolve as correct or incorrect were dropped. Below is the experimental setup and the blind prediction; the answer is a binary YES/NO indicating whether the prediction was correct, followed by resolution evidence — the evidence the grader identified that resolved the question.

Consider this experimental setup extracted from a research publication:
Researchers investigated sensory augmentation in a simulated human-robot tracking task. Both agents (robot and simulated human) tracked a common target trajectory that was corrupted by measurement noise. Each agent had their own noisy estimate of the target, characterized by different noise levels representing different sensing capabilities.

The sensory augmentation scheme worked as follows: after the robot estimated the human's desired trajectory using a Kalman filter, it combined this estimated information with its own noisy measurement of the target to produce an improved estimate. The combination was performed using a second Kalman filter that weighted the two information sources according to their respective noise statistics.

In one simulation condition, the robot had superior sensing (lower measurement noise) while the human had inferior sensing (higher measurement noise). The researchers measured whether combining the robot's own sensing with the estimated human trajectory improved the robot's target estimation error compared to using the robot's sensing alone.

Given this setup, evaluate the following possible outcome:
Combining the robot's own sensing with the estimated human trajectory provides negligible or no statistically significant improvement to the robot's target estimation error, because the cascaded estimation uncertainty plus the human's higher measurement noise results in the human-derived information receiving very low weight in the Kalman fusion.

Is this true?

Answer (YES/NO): NO